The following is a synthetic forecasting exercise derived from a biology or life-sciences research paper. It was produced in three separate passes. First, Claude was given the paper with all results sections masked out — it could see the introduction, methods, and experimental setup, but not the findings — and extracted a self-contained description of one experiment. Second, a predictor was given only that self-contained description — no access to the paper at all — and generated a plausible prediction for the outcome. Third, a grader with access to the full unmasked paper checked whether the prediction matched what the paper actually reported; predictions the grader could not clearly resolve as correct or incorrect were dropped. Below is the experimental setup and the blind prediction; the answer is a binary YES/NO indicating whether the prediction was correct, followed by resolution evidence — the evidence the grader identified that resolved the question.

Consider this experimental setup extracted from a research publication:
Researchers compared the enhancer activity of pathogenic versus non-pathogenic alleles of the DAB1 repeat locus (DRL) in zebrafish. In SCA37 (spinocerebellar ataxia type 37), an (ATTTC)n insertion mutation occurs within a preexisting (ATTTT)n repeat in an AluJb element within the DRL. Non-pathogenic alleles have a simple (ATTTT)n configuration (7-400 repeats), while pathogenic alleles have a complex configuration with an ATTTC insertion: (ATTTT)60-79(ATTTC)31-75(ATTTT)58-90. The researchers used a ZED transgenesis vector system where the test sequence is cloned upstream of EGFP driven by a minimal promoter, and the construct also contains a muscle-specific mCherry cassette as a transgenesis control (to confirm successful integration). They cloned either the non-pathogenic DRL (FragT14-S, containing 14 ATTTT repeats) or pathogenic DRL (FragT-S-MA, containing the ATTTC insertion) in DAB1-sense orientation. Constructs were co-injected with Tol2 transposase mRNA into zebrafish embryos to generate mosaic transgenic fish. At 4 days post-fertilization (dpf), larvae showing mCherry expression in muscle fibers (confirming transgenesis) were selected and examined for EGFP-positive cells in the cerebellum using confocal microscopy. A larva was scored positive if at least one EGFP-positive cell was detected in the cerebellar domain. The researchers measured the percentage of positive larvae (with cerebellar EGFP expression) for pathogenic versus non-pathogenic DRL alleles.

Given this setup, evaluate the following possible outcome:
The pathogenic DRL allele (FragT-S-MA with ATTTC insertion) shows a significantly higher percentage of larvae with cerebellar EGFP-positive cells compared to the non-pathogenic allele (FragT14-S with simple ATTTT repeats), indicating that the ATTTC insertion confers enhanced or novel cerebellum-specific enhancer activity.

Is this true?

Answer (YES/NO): NO